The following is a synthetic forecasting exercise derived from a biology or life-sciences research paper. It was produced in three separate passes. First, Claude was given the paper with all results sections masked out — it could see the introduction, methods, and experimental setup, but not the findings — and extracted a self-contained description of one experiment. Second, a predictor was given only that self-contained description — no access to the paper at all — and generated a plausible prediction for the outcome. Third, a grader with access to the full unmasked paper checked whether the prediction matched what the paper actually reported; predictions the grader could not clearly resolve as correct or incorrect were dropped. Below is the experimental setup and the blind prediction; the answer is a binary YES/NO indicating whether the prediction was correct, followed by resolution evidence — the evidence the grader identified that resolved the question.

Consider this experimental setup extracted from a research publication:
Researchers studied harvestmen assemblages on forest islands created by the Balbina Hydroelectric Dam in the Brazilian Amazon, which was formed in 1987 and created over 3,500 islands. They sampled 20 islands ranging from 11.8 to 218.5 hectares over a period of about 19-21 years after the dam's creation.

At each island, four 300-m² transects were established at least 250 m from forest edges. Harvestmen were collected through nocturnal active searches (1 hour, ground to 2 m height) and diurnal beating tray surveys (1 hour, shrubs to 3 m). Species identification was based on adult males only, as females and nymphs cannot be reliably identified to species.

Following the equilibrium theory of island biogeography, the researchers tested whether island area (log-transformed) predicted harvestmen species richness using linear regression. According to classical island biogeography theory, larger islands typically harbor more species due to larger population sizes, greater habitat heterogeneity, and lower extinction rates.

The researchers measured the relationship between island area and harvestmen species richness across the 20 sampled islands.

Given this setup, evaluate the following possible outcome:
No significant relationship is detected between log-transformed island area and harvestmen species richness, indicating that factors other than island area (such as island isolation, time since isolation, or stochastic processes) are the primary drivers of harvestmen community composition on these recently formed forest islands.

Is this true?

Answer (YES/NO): NO